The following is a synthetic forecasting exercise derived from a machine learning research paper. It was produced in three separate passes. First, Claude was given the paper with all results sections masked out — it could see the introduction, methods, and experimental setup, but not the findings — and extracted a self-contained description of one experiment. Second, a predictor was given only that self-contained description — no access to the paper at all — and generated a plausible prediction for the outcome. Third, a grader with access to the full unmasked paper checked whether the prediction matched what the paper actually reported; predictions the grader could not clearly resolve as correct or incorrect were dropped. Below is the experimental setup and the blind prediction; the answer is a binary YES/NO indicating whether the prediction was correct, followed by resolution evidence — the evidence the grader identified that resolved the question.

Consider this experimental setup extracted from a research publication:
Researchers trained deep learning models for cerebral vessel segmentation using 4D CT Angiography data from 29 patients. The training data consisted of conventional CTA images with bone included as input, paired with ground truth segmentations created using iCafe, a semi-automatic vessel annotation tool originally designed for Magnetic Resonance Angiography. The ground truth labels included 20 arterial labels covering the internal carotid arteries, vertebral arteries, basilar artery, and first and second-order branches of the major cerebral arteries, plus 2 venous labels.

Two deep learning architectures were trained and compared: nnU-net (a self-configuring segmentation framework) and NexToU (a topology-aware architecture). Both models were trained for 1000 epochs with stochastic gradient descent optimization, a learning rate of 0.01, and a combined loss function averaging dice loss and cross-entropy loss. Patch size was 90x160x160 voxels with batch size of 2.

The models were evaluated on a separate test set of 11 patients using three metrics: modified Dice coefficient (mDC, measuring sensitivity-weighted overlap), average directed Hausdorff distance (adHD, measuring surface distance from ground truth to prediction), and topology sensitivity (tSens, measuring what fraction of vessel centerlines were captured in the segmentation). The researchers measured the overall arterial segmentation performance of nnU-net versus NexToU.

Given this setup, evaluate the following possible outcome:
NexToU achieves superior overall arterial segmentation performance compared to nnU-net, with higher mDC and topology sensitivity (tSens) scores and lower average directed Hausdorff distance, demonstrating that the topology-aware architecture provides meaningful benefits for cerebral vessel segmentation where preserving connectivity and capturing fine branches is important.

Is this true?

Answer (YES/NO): NO